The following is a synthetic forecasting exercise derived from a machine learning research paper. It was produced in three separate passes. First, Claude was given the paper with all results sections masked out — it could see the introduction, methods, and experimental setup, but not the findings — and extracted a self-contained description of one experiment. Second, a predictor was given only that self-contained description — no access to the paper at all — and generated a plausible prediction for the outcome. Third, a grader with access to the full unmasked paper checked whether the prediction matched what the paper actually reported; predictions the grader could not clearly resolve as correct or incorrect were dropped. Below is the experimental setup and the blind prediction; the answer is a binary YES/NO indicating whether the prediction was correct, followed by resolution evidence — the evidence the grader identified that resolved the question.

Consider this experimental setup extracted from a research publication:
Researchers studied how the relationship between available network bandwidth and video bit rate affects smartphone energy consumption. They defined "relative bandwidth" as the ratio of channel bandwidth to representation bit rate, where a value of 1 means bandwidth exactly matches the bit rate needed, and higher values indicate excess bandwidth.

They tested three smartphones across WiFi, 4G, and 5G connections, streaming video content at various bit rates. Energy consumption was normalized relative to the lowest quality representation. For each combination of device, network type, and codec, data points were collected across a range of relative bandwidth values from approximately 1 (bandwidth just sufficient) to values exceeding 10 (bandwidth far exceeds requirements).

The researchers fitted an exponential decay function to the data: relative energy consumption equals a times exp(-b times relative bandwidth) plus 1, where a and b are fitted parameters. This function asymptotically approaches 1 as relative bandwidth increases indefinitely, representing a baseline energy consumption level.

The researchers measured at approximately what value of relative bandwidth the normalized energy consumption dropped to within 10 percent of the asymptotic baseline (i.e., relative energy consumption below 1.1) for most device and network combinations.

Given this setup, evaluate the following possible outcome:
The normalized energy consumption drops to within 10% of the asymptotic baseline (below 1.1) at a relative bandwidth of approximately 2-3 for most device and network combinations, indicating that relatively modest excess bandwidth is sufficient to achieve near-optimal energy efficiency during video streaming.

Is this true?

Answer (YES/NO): NO